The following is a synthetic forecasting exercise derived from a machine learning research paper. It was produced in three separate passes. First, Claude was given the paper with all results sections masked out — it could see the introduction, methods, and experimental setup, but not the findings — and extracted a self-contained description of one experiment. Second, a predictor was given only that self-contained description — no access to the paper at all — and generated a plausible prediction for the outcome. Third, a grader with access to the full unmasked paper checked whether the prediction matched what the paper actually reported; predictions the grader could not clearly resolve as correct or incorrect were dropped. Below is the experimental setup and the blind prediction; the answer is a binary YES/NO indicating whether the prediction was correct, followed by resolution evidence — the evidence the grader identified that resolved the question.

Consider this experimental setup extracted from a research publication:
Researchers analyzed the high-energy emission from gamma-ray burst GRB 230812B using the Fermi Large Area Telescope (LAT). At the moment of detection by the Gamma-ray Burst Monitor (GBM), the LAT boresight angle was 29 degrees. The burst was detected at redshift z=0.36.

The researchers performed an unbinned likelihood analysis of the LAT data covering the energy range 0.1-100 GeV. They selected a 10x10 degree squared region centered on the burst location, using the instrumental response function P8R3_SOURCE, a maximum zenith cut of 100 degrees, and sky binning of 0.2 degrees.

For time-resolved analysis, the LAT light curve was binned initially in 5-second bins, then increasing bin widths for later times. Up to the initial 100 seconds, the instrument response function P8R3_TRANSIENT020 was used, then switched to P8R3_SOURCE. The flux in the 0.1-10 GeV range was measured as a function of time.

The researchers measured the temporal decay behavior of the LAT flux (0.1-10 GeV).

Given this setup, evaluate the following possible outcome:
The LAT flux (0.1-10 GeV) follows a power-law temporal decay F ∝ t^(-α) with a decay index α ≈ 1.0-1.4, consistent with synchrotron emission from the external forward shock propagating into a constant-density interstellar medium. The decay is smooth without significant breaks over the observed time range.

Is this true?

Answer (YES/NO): YES